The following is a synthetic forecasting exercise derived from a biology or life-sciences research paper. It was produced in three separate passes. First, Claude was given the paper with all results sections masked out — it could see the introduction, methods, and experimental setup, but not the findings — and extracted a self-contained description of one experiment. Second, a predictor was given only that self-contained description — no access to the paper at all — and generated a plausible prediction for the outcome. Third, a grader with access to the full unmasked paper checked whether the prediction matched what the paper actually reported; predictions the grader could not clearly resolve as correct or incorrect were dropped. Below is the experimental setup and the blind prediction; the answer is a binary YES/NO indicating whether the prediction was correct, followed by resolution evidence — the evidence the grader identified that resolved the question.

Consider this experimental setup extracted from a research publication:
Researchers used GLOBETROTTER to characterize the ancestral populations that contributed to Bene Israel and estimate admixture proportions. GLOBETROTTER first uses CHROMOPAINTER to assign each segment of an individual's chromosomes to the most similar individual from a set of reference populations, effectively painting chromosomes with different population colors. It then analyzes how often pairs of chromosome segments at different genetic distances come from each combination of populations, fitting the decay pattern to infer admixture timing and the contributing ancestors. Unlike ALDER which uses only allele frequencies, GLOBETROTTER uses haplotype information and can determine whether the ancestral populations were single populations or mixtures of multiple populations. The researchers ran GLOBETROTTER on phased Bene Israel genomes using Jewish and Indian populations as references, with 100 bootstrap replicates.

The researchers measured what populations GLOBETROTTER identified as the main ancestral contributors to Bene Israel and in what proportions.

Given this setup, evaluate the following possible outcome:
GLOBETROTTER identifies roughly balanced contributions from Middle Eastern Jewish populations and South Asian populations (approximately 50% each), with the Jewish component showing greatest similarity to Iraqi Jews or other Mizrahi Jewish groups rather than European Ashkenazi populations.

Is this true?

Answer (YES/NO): YES